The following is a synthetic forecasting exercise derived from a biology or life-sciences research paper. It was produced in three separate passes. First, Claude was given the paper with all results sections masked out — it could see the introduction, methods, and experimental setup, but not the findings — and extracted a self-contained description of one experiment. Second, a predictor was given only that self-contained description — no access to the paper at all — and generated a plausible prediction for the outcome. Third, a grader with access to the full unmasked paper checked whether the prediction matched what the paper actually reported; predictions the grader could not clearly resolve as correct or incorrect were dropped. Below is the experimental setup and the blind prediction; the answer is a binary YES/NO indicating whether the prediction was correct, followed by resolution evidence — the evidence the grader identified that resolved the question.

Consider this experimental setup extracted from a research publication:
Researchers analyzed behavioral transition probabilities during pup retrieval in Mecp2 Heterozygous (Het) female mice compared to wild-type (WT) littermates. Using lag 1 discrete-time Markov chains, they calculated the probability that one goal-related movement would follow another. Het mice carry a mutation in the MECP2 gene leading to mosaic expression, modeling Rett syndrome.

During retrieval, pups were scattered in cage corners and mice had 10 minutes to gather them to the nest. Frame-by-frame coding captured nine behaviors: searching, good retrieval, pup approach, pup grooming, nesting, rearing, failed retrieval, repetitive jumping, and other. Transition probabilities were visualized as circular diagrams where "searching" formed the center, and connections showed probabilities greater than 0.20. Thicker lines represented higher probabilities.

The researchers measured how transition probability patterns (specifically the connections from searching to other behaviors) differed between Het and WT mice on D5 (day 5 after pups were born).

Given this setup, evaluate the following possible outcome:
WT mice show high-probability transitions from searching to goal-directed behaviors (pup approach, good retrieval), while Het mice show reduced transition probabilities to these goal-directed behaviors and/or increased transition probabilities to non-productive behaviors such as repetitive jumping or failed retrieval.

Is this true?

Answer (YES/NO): YES